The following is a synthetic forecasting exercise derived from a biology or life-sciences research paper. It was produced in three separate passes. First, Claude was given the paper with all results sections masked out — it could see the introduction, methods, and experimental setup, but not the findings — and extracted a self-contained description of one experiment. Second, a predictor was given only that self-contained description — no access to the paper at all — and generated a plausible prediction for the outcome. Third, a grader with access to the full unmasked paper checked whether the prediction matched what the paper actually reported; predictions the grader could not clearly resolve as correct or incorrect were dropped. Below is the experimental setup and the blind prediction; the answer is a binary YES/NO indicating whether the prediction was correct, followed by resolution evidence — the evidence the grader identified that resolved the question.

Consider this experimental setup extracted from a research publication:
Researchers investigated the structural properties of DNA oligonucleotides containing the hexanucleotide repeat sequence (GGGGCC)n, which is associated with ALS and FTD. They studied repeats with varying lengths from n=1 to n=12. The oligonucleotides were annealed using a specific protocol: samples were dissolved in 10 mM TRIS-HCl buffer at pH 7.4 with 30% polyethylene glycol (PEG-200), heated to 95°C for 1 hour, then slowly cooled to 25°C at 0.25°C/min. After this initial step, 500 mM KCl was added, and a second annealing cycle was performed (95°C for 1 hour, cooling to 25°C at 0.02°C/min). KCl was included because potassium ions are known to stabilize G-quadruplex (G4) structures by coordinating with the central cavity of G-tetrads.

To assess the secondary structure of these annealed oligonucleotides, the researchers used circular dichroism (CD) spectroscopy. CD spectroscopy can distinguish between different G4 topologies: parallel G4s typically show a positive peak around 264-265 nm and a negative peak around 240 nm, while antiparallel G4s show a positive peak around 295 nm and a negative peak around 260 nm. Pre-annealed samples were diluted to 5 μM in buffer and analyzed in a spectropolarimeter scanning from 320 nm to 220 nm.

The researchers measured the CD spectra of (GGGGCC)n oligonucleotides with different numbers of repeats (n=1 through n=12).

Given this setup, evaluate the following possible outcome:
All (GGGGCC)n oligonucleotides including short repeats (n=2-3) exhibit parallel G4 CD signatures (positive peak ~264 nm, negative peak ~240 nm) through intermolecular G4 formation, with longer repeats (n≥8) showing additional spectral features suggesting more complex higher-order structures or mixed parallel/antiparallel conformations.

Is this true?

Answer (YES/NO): NO